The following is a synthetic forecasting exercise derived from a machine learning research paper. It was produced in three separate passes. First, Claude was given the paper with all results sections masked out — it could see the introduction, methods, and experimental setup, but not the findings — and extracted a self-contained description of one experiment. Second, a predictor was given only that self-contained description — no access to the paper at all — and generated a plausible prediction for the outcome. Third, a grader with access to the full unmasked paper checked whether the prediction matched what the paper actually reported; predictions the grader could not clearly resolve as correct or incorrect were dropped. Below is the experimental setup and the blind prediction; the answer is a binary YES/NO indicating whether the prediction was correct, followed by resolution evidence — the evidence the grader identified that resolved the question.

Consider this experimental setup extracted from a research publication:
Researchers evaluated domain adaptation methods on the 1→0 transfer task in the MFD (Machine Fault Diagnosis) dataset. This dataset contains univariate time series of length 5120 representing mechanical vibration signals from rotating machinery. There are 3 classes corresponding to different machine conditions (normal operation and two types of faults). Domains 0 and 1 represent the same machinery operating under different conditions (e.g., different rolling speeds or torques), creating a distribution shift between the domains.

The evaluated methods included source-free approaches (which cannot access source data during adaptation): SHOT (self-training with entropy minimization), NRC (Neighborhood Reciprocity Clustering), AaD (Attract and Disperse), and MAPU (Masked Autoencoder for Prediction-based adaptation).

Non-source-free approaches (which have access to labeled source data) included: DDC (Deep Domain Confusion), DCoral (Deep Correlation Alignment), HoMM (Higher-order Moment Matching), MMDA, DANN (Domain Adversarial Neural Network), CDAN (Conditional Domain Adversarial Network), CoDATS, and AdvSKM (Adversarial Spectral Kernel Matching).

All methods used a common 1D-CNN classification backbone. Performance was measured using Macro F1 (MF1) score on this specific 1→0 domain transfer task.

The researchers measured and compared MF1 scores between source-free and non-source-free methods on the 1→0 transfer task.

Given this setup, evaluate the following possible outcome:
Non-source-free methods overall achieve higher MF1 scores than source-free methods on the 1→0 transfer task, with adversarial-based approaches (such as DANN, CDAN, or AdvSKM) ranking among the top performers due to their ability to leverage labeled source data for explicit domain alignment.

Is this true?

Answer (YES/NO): NO